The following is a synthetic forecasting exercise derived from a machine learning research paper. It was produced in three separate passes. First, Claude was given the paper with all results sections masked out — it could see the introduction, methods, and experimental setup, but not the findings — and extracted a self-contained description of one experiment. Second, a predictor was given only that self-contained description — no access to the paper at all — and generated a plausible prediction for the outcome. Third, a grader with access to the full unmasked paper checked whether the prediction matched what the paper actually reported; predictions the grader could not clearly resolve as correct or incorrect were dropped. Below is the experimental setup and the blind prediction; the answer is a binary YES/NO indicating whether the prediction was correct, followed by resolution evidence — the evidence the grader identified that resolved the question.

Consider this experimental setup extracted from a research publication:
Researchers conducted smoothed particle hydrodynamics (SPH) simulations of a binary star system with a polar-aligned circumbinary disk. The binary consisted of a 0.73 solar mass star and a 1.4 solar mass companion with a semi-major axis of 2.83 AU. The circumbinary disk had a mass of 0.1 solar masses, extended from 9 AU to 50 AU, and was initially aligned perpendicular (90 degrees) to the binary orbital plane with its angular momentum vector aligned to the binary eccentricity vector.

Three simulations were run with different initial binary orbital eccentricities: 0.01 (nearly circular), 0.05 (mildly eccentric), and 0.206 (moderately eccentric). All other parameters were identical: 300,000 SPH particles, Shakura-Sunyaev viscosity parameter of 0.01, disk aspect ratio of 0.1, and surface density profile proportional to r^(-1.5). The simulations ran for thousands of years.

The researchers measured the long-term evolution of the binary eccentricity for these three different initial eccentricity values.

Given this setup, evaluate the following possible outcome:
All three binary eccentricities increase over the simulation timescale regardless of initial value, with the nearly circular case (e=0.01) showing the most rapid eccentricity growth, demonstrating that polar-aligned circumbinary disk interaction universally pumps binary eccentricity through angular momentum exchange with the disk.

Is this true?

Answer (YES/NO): NO